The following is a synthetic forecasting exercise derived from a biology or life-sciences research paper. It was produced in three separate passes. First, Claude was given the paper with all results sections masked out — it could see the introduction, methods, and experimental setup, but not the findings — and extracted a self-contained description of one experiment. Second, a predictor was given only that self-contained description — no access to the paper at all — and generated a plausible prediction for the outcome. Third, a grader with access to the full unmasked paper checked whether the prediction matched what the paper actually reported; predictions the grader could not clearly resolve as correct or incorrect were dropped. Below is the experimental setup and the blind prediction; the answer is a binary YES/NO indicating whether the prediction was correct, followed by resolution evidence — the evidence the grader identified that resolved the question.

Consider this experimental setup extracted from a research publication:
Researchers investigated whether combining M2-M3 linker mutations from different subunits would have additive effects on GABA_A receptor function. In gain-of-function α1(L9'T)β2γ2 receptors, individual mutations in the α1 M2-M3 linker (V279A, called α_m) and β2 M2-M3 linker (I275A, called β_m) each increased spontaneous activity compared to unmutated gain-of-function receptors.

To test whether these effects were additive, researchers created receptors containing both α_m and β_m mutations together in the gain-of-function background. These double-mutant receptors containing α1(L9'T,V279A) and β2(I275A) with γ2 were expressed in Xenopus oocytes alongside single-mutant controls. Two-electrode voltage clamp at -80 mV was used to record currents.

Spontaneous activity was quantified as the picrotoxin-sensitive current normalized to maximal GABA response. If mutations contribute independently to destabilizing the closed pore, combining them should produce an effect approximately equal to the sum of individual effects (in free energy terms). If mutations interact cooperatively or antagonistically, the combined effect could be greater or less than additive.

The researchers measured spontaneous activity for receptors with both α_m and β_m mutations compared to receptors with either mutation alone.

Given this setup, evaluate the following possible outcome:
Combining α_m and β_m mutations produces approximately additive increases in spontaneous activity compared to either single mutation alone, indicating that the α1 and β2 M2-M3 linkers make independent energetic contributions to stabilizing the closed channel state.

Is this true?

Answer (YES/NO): NO